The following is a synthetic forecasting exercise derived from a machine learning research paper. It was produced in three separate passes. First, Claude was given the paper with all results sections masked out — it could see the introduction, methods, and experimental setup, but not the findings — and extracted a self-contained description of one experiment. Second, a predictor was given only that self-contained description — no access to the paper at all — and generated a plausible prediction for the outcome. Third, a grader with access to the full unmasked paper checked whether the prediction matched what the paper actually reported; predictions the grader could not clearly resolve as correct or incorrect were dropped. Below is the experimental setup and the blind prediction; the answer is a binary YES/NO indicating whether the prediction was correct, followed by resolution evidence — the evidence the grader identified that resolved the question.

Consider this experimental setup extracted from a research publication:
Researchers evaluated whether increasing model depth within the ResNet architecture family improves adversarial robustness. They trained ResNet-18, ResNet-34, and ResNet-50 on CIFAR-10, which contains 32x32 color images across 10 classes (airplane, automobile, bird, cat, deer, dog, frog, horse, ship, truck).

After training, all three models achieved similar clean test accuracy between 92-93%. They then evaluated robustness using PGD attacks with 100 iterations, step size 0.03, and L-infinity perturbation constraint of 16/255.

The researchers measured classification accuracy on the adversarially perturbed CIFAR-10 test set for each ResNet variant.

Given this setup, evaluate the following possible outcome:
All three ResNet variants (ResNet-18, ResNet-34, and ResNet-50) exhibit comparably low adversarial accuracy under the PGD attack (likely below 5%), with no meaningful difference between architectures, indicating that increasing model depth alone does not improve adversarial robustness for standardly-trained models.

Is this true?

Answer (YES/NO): YES